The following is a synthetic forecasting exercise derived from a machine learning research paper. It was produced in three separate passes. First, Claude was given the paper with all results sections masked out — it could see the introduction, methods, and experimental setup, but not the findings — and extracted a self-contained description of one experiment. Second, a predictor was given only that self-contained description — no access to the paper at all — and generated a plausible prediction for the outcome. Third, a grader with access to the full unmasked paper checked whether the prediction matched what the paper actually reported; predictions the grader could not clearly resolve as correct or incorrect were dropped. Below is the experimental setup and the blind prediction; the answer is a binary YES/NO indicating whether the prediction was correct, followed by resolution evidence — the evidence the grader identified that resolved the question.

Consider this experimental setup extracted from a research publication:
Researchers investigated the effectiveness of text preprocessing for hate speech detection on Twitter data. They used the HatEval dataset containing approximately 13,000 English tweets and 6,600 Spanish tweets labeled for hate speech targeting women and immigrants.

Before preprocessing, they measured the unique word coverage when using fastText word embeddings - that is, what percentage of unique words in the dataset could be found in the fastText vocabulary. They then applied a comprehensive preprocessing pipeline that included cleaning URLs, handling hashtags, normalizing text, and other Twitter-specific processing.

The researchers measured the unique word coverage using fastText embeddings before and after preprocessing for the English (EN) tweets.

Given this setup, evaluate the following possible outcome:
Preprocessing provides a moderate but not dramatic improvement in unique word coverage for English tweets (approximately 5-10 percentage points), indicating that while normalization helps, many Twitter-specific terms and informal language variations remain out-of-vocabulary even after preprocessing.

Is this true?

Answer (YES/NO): NO